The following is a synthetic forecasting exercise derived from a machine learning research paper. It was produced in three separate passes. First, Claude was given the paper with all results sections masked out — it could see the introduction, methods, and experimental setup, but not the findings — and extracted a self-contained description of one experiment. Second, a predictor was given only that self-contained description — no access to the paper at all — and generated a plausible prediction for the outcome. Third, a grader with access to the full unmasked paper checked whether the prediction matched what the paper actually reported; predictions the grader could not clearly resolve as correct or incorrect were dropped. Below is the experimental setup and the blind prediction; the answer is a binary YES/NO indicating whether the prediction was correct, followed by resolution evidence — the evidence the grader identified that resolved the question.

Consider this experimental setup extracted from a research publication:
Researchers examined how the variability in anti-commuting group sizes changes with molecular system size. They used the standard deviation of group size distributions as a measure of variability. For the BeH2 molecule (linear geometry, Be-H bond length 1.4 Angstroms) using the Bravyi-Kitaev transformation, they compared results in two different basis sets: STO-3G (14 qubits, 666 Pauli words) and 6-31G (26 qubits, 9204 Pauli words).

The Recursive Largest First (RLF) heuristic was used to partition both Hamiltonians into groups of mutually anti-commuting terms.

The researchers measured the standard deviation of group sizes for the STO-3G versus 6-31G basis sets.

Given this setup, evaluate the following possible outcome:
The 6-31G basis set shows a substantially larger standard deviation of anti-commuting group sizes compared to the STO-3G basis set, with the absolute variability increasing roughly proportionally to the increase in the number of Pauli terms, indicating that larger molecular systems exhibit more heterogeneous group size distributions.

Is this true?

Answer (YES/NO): NO